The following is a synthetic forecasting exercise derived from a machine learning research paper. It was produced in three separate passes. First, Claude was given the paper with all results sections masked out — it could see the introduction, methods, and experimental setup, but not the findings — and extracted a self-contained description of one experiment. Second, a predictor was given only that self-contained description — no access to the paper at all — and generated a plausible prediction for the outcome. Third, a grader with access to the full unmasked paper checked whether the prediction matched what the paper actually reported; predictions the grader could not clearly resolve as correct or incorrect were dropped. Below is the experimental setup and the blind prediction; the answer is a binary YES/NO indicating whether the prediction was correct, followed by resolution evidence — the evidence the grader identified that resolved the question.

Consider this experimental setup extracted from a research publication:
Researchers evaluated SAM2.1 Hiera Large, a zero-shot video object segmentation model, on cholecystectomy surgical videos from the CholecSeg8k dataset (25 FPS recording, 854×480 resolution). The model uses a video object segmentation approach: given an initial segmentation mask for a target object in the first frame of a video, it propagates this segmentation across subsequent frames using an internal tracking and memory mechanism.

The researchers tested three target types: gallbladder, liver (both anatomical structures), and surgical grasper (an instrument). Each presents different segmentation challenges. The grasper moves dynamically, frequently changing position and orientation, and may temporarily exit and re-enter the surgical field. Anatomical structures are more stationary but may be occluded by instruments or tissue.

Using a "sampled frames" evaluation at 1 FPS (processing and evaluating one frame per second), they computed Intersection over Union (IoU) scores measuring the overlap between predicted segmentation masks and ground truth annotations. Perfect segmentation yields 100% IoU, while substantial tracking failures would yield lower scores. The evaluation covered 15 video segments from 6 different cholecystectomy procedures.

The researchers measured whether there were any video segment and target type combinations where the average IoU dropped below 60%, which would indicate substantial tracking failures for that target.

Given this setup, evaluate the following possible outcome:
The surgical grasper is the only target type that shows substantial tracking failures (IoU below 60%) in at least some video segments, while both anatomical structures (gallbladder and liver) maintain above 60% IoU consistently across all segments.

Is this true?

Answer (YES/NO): YES